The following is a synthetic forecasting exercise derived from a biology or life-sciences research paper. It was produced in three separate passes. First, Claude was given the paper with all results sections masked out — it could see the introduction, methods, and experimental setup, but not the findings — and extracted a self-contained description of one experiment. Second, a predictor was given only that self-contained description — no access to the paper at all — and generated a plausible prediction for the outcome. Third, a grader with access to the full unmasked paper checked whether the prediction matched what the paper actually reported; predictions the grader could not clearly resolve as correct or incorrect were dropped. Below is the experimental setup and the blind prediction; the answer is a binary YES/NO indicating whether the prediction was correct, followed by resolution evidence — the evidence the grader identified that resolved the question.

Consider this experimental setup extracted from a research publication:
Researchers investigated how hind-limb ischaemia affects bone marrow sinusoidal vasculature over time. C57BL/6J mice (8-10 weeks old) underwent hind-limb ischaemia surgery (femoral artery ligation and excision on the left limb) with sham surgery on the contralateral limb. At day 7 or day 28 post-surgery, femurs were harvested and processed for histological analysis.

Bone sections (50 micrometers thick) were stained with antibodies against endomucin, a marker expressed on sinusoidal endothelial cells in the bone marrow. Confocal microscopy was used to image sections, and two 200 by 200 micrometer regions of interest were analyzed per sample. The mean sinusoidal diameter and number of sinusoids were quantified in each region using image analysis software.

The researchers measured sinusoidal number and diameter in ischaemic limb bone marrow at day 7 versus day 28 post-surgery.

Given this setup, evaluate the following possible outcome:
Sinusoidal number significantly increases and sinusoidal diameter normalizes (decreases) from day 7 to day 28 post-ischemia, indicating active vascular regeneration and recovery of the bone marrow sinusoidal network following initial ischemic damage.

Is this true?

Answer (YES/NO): NO